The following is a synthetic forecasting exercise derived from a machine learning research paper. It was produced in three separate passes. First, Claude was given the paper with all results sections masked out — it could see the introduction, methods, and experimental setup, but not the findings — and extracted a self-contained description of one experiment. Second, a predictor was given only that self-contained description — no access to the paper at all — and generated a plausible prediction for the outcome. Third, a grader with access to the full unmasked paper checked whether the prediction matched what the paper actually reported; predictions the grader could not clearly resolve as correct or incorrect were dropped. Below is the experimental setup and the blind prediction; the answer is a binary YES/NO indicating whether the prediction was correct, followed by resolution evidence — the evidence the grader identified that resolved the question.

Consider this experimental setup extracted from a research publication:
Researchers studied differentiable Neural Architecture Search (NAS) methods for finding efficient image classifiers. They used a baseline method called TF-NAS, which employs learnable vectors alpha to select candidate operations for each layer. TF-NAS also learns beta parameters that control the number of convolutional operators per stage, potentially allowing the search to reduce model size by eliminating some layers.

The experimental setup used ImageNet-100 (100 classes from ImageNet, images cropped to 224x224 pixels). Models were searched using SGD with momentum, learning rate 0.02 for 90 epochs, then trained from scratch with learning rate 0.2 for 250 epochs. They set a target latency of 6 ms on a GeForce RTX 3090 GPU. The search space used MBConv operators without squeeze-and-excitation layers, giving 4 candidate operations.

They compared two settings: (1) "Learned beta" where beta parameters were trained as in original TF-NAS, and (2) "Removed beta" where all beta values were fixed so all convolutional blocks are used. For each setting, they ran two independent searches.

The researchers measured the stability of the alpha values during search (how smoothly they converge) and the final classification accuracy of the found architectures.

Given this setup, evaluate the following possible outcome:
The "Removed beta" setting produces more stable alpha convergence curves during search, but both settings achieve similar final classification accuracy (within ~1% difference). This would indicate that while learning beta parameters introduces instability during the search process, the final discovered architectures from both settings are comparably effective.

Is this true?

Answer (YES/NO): NO